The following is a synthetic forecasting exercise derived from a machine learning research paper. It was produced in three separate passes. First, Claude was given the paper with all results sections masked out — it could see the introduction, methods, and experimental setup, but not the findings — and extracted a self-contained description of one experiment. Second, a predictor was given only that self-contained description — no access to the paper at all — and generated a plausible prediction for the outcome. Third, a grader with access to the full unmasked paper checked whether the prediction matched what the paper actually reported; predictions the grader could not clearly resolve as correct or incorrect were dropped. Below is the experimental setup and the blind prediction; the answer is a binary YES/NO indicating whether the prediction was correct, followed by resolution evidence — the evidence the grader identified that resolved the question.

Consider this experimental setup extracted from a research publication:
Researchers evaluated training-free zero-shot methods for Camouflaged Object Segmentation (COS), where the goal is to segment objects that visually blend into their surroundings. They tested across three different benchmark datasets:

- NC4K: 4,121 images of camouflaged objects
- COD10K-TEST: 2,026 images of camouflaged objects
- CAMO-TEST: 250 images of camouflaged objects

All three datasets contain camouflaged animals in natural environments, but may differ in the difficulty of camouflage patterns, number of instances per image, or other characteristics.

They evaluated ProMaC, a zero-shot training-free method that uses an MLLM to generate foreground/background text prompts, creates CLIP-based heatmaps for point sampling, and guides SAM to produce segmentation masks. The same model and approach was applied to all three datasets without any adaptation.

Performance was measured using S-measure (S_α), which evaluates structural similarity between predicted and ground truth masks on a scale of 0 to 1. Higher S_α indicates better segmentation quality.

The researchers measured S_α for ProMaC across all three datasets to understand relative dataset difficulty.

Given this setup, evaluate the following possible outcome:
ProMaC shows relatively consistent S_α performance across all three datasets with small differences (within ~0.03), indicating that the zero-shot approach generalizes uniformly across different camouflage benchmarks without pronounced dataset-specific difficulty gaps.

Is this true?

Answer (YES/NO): NO